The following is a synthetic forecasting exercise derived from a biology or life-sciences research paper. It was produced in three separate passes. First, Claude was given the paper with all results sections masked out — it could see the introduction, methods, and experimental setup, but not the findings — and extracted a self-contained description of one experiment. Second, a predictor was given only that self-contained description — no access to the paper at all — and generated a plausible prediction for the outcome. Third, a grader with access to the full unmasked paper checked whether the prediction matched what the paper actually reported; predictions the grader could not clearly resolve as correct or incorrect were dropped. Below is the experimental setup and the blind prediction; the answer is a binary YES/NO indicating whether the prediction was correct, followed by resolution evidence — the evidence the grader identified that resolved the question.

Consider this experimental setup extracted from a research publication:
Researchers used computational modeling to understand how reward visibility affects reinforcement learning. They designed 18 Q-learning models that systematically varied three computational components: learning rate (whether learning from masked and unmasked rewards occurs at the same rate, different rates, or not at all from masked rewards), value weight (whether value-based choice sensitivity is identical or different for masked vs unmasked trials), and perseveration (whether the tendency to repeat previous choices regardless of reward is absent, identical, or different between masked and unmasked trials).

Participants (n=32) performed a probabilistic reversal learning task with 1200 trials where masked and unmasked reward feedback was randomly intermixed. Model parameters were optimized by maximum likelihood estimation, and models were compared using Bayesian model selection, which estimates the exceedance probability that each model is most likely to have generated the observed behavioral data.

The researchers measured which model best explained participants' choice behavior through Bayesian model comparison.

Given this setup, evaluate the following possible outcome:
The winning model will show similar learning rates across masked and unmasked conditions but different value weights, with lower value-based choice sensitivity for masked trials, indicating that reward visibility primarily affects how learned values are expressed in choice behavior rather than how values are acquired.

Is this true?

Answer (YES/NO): NO